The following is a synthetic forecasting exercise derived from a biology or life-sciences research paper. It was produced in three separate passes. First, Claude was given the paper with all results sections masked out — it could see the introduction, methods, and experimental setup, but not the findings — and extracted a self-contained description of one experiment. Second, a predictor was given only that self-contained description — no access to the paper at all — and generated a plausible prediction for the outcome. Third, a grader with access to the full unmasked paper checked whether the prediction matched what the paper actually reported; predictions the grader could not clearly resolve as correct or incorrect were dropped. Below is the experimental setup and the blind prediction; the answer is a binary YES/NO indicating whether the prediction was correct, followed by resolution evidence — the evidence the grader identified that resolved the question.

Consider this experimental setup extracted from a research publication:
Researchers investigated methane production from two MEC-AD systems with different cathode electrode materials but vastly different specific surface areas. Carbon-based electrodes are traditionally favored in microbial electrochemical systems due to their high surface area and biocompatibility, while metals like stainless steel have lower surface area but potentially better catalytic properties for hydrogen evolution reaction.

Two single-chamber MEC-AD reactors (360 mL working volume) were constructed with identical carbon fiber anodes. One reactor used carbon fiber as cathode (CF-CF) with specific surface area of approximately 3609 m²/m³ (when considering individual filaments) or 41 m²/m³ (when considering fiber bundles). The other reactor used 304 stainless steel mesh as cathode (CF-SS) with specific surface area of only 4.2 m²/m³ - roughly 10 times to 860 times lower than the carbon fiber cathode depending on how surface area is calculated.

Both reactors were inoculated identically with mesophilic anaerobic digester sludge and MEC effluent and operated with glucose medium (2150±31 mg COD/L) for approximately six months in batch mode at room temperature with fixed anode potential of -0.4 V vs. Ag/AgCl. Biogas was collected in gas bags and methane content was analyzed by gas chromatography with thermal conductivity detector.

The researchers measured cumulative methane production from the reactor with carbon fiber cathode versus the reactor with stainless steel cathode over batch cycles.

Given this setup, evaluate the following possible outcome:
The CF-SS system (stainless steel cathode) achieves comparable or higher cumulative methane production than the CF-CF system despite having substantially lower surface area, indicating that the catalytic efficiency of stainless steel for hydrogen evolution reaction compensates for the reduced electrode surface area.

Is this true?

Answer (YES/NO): YES